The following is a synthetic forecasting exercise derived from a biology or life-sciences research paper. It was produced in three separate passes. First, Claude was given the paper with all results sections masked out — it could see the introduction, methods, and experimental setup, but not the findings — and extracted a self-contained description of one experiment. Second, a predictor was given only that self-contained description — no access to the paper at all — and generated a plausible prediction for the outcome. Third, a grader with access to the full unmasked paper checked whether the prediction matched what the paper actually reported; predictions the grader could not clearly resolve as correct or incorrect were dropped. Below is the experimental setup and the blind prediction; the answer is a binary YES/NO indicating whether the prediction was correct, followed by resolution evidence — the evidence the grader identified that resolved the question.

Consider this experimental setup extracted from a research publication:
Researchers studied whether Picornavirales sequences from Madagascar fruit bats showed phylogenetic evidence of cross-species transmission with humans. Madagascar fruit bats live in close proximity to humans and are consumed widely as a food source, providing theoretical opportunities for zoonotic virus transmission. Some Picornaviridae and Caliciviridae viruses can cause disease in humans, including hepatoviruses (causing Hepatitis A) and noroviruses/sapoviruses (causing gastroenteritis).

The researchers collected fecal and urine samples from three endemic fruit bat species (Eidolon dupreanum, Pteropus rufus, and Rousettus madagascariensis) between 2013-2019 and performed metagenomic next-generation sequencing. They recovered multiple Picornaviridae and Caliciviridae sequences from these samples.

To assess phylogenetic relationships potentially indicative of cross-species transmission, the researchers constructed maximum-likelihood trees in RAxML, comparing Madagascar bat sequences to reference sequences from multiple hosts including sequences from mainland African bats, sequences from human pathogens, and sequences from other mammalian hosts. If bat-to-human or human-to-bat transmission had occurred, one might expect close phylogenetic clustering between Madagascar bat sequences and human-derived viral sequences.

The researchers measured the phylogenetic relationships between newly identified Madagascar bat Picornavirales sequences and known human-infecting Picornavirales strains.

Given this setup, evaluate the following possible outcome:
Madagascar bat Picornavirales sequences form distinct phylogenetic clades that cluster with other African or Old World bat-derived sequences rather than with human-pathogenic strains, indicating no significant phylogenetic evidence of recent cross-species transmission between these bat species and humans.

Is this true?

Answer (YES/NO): YES